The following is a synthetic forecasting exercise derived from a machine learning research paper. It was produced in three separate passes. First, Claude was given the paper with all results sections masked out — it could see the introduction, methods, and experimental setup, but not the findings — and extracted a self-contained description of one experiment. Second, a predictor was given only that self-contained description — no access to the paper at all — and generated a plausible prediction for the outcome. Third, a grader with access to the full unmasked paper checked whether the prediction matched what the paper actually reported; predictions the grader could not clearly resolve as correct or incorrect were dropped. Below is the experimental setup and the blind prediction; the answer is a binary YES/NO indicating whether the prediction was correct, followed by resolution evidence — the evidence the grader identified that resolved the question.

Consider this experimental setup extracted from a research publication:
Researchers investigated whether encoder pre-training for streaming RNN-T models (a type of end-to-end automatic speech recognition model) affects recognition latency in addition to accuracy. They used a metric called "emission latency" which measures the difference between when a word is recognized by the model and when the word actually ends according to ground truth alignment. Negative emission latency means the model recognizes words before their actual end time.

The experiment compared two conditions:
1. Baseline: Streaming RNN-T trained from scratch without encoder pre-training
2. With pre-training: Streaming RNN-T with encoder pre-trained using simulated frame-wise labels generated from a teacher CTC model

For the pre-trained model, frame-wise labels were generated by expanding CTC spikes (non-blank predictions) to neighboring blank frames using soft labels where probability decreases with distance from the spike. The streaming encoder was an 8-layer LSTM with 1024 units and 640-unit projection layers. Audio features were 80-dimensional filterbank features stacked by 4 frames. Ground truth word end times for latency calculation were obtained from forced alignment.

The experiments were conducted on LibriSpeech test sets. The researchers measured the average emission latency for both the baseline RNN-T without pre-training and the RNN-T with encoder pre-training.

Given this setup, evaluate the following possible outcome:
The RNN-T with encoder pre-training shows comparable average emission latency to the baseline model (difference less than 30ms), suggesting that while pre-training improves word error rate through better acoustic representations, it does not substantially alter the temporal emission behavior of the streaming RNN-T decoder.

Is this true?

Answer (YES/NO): NO